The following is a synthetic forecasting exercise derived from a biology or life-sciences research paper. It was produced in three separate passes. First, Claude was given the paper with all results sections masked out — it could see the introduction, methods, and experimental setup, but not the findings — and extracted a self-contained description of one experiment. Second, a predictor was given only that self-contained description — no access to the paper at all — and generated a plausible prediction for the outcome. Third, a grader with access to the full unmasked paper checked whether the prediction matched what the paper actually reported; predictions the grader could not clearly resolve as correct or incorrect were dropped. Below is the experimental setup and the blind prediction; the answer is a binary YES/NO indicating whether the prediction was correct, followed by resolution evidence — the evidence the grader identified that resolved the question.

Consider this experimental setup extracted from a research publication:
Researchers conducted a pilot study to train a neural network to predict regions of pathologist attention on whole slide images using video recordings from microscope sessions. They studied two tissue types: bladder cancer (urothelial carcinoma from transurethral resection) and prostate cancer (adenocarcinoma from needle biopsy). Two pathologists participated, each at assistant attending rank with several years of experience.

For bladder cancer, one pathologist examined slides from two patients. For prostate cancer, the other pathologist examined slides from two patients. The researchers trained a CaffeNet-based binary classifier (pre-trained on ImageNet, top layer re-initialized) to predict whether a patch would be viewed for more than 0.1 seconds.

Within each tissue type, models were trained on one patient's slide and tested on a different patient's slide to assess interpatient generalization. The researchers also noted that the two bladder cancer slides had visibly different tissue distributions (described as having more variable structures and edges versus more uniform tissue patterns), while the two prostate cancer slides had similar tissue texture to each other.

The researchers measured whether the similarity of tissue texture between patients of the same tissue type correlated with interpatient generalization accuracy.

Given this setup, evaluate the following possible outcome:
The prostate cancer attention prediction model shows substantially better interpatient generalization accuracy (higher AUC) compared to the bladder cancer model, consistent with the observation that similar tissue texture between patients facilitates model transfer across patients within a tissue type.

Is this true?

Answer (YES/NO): YES